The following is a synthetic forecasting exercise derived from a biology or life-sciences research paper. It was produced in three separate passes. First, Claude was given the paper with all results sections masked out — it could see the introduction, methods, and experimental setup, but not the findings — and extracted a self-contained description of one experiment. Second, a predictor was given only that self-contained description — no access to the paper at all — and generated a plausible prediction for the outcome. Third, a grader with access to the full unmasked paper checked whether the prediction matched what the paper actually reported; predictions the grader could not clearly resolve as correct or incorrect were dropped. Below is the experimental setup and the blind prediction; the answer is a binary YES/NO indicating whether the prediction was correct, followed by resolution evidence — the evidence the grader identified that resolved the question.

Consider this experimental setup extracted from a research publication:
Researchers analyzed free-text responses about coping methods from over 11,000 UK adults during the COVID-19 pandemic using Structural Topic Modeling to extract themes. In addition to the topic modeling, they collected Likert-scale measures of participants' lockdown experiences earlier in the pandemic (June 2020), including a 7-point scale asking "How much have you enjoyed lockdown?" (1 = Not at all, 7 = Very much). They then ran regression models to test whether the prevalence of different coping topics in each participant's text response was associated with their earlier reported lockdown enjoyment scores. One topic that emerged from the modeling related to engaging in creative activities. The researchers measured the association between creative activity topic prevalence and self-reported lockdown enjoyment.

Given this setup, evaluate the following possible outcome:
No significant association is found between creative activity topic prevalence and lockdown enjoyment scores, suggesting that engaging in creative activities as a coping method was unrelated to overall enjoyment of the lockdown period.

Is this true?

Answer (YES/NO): NO